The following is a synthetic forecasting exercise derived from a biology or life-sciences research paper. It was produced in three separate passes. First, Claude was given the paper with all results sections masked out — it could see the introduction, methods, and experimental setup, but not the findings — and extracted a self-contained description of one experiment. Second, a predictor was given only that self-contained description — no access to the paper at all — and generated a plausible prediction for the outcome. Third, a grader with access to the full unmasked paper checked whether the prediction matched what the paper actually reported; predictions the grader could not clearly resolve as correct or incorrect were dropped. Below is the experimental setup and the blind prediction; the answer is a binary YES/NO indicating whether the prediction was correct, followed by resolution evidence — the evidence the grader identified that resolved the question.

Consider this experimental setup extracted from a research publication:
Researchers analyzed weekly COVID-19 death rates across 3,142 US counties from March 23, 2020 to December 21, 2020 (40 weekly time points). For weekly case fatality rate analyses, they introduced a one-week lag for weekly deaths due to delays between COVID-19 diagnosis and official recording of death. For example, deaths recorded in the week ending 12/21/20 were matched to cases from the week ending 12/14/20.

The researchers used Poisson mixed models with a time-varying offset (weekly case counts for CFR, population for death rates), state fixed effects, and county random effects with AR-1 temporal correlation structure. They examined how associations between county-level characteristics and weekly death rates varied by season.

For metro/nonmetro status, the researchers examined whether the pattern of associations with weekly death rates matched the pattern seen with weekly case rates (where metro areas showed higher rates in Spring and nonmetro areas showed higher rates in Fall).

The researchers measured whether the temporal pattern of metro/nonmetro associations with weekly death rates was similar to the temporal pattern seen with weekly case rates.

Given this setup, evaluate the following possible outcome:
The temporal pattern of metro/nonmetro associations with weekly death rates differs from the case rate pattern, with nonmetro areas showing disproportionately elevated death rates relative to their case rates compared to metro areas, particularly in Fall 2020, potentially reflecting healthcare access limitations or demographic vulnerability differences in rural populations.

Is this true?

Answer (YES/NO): NO